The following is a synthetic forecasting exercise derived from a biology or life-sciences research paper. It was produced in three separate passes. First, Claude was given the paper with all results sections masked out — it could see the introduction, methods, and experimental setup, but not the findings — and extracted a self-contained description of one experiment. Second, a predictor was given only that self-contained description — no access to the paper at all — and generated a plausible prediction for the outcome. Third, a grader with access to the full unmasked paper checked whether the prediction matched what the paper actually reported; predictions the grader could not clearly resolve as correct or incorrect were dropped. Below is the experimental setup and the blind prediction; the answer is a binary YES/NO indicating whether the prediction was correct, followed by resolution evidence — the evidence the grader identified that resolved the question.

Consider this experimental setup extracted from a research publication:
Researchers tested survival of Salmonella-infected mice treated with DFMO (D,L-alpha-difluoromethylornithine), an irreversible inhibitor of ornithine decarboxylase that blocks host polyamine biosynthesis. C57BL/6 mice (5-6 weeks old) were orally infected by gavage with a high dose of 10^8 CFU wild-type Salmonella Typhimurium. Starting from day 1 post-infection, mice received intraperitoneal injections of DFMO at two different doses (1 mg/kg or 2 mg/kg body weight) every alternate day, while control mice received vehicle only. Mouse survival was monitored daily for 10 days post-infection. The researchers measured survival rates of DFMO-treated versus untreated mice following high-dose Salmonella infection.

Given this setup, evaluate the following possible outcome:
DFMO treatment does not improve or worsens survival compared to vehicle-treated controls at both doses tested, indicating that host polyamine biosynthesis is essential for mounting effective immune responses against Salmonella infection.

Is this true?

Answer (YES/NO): NO